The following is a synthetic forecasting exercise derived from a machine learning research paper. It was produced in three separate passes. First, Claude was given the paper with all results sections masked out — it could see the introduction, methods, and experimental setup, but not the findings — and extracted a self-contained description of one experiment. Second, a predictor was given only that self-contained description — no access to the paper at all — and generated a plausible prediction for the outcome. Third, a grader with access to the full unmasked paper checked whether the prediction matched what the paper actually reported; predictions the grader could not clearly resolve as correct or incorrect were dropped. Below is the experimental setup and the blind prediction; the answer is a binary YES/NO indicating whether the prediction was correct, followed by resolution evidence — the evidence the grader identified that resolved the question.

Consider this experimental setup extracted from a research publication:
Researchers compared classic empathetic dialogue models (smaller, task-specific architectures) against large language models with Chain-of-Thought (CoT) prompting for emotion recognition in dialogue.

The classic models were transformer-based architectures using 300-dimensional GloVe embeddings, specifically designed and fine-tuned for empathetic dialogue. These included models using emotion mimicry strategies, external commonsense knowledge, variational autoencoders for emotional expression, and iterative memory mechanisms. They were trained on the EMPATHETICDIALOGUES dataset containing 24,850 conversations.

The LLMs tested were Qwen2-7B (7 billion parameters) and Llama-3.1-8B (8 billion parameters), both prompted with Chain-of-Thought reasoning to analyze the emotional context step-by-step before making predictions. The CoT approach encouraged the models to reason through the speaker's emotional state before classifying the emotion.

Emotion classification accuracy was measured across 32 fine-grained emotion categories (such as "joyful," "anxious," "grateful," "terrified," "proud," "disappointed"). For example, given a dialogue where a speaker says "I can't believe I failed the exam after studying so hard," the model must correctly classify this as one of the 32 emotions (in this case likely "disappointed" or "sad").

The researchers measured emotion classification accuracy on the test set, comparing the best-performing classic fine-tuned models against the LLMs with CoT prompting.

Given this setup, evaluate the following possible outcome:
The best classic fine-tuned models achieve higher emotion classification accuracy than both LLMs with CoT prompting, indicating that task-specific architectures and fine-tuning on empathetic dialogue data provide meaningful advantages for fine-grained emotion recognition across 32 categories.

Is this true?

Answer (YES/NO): YES